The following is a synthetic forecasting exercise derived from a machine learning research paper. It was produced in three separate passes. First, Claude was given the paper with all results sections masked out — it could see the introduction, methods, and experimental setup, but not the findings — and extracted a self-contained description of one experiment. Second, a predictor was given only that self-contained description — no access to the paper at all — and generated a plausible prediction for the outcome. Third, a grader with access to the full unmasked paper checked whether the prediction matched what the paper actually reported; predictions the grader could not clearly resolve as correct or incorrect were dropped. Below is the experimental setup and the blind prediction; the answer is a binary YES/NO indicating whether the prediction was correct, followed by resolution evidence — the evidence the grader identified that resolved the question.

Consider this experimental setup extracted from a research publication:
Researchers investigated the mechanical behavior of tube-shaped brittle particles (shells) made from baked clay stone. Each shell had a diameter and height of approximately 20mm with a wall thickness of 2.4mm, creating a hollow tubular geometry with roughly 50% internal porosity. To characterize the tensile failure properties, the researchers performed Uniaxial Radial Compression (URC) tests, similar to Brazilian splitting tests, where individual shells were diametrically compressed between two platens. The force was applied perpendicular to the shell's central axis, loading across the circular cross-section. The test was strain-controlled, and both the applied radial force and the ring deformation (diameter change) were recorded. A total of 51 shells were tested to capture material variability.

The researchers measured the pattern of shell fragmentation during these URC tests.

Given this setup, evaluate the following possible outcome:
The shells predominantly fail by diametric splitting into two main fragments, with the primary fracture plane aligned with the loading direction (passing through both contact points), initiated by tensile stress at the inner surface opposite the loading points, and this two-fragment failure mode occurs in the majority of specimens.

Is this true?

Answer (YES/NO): NO